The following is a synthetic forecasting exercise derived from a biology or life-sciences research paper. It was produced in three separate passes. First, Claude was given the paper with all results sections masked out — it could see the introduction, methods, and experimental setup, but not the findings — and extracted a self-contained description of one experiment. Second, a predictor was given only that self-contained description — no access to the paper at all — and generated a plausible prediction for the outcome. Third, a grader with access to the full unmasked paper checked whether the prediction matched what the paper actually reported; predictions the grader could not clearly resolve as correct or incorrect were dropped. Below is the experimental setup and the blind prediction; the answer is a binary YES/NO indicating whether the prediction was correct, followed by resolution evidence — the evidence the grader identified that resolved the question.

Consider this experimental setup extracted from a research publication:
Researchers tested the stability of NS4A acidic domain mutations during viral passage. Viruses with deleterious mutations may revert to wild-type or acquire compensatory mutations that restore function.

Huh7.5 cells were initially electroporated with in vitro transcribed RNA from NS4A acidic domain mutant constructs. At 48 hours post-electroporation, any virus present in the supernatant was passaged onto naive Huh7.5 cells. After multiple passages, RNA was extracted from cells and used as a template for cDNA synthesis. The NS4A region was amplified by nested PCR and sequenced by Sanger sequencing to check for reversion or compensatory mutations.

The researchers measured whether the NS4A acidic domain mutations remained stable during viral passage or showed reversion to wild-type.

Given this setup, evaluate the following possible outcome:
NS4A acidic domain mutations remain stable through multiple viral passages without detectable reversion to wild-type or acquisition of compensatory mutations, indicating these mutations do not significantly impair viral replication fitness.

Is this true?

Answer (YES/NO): NO